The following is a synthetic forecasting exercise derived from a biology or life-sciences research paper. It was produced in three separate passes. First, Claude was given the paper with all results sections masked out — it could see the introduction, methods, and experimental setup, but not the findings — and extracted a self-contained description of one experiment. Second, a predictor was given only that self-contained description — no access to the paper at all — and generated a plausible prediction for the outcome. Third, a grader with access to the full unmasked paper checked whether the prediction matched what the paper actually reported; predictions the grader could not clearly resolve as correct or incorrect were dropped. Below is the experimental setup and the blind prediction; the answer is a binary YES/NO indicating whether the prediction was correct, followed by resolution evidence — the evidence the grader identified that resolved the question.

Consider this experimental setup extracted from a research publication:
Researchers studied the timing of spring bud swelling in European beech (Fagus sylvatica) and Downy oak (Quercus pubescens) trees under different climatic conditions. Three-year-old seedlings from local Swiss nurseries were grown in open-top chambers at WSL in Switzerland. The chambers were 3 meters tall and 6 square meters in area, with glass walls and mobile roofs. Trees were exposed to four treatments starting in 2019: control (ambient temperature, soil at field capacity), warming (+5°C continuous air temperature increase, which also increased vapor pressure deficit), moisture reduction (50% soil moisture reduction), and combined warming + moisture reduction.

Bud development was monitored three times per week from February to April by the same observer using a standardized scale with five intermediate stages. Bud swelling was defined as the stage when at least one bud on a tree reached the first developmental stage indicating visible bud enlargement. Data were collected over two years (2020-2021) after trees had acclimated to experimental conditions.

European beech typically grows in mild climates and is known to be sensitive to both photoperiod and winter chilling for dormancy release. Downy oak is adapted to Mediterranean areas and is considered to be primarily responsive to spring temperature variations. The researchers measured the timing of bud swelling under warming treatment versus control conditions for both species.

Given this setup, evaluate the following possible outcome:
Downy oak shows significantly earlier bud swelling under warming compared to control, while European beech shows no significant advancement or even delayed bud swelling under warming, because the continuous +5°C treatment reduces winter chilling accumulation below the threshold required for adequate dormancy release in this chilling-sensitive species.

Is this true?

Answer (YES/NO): NO